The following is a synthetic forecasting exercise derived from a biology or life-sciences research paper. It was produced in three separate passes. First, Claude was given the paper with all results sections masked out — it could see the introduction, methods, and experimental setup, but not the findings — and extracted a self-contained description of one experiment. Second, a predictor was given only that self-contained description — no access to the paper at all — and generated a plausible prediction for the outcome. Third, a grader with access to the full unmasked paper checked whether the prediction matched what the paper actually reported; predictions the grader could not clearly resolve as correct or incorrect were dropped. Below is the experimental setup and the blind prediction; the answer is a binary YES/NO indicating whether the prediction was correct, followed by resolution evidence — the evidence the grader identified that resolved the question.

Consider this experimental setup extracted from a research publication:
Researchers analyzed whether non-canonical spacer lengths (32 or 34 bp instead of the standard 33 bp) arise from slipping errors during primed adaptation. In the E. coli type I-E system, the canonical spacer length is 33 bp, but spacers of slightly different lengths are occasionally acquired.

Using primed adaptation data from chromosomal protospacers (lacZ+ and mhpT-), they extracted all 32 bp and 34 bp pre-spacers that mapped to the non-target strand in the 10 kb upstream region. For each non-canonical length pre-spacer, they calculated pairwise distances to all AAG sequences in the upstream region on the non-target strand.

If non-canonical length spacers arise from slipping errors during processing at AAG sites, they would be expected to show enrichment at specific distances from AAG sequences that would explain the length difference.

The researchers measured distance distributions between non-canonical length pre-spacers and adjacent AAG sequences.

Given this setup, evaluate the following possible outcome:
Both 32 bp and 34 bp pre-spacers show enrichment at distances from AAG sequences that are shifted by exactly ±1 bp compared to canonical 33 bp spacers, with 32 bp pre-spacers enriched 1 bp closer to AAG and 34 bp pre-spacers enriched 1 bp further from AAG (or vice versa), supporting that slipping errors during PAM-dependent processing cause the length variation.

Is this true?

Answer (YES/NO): NO